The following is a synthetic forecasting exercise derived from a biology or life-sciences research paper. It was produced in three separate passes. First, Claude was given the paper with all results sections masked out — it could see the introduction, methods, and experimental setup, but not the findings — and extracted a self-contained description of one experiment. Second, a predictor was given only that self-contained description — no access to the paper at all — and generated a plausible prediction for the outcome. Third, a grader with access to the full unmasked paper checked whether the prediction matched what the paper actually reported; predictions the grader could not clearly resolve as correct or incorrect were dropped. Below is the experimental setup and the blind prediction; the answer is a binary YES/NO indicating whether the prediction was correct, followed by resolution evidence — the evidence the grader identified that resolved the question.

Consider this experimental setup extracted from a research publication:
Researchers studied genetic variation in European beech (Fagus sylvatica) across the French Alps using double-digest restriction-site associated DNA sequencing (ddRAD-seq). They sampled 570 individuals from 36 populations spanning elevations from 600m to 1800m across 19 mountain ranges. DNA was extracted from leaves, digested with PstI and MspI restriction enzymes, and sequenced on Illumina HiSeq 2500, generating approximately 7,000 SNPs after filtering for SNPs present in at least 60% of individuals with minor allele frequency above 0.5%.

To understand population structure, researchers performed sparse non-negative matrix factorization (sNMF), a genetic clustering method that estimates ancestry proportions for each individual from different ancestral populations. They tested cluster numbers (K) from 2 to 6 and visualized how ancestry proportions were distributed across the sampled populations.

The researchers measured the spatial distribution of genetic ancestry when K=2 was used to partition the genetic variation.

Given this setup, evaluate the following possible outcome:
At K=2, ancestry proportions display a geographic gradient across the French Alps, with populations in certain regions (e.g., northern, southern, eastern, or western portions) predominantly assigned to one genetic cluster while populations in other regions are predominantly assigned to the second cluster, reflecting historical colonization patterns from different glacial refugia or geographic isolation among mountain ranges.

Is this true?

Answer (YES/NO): YES